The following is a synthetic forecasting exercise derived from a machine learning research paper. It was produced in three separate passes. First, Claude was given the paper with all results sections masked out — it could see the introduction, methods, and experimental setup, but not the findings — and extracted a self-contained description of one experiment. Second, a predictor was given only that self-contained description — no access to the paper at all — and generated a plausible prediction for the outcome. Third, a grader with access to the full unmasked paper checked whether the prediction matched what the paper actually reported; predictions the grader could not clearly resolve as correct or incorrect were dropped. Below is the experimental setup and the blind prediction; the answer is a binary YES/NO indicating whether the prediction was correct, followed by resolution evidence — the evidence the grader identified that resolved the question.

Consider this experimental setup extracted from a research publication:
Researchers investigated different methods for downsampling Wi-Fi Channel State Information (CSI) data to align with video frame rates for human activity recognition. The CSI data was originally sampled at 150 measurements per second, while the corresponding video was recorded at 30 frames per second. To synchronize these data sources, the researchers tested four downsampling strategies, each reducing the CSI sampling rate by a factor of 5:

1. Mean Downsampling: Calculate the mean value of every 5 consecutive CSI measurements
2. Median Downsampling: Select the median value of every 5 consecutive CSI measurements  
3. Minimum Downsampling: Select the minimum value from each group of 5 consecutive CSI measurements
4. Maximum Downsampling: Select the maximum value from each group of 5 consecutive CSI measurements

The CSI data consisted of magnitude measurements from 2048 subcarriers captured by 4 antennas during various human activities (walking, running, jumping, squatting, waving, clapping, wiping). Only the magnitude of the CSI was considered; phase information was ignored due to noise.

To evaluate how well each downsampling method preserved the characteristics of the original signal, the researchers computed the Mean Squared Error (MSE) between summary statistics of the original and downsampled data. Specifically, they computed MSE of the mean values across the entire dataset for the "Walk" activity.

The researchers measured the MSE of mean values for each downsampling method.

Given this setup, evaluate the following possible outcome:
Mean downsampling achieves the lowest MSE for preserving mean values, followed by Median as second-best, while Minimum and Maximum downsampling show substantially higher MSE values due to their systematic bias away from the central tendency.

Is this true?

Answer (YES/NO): YES